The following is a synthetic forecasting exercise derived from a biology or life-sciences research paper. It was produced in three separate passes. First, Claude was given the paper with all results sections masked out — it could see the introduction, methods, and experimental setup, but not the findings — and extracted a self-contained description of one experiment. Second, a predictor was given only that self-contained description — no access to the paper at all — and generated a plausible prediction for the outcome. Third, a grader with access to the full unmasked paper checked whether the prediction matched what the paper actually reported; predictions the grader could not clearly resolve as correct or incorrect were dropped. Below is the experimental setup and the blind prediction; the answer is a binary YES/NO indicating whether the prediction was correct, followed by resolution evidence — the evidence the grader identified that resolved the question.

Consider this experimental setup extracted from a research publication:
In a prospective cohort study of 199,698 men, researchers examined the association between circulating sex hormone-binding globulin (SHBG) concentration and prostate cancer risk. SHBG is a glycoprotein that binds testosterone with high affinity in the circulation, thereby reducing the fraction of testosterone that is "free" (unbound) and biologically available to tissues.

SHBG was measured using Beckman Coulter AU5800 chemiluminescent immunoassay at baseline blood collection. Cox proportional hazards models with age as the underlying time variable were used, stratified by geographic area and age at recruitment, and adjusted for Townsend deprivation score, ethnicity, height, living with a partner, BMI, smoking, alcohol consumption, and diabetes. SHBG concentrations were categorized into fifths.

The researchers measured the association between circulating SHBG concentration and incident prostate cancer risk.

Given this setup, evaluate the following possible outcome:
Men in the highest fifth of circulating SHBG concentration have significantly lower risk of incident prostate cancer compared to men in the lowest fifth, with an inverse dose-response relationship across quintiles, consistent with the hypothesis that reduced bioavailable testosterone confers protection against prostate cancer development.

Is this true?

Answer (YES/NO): YES